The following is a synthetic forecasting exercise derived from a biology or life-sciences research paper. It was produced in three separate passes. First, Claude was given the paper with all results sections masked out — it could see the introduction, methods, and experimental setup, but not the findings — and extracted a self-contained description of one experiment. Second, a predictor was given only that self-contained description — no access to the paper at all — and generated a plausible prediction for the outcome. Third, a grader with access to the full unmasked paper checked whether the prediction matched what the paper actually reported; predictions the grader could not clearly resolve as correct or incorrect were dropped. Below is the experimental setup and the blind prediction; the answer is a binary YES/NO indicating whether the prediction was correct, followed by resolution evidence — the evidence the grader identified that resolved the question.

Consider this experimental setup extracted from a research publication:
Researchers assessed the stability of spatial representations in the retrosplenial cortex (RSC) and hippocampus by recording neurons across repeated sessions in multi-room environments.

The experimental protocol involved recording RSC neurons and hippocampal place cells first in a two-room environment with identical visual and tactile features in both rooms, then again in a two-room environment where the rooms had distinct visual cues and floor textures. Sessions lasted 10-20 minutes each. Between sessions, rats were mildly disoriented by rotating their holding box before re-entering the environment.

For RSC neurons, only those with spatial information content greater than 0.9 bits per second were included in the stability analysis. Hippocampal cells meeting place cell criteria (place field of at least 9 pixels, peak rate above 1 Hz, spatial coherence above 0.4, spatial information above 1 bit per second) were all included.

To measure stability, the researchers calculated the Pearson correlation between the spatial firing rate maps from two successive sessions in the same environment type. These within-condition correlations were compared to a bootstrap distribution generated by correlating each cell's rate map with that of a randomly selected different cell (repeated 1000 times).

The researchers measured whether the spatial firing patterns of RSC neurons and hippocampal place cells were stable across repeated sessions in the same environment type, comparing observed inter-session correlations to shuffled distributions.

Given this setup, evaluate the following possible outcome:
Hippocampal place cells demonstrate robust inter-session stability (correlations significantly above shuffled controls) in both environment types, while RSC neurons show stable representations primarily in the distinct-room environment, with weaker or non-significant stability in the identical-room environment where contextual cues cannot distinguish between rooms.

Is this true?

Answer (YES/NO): NO